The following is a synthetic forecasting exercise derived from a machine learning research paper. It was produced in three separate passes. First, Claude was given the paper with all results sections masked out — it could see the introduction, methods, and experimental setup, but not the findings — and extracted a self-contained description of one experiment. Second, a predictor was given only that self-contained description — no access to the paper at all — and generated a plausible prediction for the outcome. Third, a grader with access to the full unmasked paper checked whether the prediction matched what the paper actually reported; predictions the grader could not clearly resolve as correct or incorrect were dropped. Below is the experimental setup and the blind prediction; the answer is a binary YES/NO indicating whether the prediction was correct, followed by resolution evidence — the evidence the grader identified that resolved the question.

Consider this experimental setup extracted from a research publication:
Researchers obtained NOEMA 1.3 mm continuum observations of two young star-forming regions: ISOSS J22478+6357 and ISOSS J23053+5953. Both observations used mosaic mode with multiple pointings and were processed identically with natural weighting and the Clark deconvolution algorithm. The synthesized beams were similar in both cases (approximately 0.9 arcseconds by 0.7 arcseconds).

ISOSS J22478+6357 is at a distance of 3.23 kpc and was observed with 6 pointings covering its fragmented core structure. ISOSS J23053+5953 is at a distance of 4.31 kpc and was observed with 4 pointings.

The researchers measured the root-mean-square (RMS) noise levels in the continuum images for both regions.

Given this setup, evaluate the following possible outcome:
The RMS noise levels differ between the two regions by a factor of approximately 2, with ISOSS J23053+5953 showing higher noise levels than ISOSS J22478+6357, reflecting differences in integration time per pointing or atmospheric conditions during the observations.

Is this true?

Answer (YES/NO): NO